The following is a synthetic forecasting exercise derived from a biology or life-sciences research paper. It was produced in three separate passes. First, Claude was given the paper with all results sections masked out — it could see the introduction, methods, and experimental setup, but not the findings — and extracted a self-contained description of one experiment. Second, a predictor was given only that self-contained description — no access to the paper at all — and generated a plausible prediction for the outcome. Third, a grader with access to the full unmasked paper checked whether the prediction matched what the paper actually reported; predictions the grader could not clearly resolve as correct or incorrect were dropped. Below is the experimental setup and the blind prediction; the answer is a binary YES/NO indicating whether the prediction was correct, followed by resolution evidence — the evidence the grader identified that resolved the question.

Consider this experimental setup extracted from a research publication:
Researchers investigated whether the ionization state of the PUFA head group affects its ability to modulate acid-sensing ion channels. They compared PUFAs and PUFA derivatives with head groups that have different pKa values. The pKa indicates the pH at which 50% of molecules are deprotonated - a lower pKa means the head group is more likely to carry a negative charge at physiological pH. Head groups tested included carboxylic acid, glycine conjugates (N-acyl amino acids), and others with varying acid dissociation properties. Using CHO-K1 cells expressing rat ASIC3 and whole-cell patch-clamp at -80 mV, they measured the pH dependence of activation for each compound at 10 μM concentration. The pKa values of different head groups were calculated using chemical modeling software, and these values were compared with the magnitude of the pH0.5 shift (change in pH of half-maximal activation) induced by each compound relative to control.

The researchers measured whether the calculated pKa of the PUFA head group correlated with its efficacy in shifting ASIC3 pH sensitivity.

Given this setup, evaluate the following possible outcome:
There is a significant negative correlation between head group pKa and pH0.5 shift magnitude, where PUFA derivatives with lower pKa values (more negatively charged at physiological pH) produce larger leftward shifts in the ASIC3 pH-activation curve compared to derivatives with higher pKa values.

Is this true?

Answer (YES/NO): NO